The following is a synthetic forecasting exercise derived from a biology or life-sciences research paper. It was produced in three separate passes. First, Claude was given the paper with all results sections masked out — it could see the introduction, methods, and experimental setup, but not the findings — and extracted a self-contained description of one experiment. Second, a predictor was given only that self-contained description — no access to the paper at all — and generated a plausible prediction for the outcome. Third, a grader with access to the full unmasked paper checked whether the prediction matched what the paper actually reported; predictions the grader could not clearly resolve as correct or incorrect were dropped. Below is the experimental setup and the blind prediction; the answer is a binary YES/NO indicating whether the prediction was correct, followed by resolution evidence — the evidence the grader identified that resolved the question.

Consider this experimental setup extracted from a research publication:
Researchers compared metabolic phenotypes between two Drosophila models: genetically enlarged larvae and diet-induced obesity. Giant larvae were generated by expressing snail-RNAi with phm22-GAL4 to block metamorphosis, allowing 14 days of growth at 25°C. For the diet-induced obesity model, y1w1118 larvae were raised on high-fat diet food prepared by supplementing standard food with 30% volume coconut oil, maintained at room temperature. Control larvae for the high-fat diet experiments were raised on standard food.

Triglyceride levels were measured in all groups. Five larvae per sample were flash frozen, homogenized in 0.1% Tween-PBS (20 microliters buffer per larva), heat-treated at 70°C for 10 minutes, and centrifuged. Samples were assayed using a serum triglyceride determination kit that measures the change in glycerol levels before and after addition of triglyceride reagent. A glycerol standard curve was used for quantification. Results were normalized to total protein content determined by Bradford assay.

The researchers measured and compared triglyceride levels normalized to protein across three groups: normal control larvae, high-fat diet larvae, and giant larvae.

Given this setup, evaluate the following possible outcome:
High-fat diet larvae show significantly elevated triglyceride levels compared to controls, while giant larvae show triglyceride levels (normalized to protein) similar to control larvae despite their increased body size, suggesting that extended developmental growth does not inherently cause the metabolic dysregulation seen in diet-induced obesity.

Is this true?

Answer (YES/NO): NO